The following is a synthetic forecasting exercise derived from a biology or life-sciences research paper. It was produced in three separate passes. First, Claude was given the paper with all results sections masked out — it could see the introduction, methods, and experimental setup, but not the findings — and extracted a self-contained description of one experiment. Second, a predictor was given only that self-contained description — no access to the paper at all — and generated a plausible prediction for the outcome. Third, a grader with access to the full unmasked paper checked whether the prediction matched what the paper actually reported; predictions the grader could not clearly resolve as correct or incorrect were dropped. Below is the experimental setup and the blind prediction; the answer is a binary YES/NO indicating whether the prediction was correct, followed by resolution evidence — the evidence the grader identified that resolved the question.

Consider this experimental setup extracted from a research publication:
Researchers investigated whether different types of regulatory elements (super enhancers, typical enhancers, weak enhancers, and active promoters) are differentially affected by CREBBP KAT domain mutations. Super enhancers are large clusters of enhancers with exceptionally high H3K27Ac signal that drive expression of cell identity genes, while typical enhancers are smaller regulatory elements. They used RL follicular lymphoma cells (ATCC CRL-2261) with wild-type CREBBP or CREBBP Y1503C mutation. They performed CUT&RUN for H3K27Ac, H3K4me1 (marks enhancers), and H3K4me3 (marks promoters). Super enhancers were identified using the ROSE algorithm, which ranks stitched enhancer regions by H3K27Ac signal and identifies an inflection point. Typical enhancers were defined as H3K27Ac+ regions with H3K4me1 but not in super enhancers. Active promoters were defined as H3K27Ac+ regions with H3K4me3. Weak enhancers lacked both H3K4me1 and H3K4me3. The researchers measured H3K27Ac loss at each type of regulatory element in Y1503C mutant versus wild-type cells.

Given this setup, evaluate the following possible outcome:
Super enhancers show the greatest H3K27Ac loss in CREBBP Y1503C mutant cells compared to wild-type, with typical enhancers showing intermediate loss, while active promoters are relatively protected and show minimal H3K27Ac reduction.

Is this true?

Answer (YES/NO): NO